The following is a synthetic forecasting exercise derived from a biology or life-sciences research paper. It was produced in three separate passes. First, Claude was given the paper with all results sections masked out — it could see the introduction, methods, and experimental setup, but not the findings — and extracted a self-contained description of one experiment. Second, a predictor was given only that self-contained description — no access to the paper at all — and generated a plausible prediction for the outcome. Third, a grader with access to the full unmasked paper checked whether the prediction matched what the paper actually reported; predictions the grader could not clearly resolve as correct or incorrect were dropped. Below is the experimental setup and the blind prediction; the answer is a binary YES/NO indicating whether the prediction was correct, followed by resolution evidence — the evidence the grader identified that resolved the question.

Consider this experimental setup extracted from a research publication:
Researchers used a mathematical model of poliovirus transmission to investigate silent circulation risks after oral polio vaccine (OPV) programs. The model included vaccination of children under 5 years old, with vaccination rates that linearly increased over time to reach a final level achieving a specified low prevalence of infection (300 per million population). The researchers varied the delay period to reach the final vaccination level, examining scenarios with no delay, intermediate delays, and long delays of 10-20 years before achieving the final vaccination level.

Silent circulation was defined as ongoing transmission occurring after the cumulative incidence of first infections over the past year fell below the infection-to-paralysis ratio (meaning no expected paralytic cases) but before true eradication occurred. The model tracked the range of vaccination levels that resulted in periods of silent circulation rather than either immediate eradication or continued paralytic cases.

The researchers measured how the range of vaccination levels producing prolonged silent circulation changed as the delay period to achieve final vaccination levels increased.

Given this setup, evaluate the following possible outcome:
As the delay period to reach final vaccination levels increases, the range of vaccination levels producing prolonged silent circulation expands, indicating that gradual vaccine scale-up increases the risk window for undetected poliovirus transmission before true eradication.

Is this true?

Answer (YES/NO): YES